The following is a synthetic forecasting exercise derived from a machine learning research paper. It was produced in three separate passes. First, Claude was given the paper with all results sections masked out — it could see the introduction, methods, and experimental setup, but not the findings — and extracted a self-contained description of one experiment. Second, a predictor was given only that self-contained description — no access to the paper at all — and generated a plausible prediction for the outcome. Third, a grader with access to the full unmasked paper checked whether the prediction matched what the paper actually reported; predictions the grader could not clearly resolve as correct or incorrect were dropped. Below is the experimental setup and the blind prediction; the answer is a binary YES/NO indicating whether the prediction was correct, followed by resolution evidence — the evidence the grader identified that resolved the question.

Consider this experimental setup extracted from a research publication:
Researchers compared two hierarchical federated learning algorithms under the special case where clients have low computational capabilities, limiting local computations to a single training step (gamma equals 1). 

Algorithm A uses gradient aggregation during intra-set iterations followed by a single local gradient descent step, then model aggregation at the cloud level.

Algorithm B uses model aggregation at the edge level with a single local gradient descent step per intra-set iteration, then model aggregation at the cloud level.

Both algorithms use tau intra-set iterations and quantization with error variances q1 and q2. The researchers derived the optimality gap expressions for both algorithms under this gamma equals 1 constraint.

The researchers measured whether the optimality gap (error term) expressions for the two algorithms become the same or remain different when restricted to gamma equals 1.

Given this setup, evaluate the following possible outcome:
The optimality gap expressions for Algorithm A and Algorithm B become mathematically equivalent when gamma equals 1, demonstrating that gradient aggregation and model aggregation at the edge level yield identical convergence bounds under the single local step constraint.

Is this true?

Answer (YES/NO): YES